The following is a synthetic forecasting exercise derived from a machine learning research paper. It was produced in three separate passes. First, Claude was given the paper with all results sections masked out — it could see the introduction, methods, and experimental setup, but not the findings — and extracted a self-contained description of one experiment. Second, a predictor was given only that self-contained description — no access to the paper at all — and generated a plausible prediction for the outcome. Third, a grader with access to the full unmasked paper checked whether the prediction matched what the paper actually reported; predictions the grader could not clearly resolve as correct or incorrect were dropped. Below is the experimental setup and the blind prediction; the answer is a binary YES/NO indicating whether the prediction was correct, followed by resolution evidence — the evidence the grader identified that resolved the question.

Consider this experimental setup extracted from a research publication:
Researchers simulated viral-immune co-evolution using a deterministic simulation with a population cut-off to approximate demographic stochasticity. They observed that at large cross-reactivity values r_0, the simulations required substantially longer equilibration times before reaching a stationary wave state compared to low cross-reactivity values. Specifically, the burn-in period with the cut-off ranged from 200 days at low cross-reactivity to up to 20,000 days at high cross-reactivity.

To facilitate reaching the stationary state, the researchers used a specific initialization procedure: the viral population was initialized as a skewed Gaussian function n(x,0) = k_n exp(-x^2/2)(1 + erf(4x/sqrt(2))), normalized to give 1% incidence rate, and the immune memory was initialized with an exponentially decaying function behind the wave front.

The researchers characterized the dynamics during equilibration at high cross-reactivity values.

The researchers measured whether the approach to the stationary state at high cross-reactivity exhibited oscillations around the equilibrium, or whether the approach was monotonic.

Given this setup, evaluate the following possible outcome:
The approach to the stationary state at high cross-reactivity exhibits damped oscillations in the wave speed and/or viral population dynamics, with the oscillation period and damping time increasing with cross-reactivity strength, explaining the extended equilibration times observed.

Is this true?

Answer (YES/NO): NO